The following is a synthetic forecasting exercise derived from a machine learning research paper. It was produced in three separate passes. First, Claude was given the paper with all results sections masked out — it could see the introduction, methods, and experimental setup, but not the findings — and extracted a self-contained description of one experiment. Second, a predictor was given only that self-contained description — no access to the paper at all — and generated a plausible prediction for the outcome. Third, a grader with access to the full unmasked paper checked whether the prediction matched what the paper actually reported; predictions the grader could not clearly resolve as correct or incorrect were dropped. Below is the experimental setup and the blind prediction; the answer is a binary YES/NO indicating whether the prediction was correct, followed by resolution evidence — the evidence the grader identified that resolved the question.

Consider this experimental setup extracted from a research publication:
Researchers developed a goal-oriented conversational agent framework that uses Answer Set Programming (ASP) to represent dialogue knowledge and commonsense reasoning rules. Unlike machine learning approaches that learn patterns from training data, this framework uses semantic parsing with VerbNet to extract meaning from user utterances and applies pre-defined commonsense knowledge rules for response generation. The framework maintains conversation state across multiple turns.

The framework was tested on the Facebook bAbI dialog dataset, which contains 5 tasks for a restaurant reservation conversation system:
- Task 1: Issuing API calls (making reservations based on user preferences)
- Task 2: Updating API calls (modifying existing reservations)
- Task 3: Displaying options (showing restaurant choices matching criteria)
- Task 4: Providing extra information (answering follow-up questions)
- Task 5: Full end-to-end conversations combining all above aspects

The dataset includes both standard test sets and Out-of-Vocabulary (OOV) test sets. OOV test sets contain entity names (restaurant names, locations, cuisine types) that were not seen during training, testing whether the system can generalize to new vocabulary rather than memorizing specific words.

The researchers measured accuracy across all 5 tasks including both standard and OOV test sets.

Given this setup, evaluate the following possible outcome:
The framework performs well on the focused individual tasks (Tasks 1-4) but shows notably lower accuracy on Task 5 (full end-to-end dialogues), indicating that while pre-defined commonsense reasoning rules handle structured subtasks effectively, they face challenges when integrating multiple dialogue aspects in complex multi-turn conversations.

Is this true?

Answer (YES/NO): NO